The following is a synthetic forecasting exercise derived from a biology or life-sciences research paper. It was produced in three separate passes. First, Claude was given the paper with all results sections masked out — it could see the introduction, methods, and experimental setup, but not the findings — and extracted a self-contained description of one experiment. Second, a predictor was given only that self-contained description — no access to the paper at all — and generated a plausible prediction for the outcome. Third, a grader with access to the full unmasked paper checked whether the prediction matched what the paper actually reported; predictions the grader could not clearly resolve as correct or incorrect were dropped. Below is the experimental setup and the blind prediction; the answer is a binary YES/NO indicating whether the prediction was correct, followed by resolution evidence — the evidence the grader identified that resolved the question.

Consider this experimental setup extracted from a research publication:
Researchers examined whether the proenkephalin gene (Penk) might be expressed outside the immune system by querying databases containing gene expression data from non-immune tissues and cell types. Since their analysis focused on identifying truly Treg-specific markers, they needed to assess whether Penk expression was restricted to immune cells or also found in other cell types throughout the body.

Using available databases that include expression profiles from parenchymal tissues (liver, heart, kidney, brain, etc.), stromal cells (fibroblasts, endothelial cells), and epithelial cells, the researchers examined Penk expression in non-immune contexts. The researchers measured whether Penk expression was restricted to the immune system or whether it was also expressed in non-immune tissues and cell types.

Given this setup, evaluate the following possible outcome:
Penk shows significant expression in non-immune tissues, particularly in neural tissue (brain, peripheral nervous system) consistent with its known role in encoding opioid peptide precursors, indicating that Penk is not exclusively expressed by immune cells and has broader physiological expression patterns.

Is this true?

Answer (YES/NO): NO